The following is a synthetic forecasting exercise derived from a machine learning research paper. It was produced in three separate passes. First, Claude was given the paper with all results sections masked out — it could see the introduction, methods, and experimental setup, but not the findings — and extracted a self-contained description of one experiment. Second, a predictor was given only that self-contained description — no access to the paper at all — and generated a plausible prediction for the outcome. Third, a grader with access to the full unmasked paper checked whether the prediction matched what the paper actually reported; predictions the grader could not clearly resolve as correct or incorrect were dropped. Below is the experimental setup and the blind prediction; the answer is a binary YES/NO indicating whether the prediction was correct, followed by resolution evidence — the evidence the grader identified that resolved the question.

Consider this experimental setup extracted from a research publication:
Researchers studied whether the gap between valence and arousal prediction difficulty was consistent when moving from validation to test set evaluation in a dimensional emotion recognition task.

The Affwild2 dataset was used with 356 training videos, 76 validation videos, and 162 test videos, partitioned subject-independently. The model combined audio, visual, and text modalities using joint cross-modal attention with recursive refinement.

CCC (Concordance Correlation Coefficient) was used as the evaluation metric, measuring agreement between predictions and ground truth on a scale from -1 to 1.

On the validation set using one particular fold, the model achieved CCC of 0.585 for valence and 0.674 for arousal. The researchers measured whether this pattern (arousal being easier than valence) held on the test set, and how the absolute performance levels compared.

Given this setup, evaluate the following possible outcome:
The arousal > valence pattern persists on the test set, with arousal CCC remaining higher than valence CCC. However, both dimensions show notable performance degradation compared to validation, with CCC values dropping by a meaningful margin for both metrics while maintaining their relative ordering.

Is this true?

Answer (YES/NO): YES